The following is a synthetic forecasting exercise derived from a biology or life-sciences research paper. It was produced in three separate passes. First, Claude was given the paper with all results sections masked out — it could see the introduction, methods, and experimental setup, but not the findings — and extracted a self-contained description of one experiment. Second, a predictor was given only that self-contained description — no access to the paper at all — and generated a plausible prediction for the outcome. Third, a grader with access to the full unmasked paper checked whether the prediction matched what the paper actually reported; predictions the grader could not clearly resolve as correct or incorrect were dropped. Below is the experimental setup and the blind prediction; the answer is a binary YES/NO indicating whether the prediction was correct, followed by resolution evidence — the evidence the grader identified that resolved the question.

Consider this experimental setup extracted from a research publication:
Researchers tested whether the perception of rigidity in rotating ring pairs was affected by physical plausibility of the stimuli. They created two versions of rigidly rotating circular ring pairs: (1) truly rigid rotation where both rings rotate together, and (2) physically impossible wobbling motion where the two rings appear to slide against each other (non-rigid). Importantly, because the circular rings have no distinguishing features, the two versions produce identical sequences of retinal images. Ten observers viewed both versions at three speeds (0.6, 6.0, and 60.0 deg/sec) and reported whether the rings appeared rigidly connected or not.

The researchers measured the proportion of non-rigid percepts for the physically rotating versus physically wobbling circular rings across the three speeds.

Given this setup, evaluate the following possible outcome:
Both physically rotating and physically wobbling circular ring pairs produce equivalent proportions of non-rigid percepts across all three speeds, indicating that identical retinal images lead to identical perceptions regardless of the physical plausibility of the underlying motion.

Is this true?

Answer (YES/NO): YES